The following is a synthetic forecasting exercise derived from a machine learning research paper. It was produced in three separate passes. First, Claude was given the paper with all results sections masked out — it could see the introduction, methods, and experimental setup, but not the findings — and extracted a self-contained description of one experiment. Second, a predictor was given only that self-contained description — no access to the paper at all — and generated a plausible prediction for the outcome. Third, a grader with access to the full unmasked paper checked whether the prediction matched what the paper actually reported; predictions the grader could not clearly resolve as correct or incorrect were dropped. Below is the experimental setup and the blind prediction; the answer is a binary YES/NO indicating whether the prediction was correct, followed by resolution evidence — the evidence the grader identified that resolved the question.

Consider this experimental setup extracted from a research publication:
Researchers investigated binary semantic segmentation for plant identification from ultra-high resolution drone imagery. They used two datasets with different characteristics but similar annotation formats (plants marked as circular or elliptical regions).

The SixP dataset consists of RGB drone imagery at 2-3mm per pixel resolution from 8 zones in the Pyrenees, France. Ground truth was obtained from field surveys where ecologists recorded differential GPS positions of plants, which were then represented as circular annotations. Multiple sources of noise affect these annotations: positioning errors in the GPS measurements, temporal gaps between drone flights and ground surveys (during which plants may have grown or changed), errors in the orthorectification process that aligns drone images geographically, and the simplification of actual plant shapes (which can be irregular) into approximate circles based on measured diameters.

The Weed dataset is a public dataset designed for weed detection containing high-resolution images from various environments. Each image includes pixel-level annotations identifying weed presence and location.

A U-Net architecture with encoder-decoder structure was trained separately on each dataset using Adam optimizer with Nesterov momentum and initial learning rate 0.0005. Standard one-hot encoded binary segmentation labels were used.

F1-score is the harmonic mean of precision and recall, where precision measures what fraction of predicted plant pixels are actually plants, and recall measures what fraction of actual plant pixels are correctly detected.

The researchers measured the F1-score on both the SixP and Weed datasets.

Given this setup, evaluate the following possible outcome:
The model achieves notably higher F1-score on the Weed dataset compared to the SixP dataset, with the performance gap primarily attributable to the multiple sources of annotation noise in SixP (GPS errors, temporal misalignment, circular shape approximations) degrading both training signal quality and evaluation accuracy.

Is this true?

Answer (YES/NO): NO